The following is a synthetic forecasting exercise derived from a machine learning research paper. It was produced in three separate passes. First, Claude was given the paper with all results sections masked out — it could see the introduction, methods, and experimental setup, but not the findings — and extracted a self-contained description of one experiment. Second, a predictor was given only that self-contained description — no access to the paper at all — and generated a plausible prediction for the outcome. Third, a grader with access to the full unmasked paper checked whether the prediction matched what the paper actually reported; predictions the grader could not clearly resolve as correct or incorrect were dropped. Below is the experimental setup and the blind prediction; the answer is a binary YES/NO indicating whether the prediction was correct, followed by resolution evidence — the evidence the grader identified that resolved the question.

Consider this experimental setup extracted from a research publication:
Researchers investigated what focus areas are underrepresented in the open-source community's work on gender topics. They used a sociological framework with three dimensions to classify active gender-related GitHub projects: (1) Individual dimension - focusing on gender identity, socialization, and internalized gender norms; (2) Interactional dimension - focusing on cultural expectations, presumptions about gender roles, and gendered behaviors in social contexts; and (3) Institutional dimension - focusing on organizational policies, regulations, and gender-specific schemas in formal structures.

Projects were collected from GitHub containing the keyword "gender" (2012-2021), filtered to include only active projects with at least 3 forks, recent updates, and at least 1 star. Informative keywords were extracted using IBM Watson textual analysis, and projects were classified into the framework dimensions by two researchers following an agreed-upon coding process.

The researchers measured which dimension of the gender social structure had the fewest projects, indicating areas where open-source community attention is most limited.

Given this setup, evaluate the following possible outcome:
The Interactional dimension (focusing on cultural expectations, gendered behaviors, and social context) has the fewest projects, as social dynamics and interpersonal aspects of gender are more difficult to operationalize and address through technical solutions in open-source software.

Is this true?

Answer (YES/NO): YES